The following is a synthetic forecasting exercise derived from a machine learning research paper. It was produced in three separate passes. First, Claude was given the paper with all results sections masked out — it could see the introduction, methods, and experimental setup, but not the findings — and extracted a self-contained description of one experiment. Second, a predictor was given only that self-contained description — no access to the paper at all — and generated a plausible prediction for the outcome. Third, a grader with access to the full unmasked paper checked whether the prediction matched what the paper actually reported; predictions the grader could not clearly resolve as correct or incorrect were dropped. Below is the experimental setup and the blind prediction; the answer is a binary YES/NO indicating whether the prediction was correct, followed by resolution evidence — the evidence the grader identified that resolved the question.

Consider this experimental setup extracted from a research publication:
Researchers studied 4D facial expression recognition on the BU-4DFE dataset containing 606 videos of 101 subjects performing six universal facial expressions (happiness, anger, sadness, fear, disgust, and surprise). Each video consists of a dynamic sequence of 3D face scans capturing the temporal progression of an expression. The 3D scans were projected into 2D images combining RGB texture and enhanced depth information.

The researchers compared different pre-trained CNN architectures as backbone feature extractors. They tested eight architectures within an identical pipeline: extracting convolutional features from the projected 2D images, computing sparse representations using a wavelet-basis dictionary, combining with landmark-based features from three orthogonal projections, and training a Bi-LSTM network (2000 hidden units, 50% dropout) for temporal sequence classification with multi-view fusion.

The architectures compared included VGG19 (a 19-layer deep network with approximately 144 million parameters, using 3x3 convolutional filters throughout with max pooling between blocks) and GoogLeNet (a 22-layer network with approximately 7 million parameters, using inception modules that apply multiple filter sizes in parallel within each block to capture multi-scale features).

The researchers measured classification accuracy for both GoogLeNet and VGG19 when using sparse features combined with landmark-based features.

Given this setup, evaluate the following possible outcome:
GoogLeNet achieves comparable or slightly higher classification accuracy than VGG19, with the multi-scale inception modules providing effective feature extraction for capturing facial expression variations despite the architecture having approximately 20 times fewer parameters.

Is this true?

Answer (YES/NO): NO